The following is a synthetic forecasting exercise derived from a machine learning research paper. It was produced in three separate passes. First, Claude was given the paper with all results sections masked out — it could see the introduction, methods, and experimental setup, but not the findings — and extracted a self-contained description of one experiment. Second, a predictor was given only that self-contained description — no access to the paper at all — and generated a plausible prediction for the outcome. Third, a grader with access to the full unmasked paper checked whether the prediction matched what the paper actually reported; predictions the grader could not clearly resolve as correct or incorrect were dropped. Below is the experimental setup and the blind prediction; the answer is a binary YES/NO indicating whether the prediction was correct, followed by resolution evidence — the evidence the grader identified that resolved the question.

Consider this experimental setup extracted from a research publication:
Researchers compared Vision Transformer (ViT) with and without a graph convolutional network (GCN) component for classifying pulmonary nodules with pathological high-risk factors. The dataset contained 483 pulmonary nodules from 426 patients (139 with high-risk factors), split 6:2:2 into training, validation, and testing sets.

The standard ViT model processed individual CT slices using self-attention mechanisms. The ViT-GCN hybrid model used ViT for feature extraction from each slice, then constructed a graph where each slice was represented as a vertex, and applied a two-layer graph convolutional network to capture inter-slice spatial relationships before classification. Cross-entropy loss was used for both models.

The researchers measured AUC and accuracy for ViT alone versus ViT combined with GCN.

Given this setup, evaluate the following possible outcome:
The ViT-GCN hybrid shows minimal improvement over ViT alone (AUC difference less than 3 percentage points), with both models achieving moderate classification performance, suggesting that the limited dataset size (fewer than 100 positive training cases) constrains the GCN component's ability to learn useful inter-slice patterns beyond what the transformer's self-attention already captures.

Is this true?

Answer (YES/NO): NO